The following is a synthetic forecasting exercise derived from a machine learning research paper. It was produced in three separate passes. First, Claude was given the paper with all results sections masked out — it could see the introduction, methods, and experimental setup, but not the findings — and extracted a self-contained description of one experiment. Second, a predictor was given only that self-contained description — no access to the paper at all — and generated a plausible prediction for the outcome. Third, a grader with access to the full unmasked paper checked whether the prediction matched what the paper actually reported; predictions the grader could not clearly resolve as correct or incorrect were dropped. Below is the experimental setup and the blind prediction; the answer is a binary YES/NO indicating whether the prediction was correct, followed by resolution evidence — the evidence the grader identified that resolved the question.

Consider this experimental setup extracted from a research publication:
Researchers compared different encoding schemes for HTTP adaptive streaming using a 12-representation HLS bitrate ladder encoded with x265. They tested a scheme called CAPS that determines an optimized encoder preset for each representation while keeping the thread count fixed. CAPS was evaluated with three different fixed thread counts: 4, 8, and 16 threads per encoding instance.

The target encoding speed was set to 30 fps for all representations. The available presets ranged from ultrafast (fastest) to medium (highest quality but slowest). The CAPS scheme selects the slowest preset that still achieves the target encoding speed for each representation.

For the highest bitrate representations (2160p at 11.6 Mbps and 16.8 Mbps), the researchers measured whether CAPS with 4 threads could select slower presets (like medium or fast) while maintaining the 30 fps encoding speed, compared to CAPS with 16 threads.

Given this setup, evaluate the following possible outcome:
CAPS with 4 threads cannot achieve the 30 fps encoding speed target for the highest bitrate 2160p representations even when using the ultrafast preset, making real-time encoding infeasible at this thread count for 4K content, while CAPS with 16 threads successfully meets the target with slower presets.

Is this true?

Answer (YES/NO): YES